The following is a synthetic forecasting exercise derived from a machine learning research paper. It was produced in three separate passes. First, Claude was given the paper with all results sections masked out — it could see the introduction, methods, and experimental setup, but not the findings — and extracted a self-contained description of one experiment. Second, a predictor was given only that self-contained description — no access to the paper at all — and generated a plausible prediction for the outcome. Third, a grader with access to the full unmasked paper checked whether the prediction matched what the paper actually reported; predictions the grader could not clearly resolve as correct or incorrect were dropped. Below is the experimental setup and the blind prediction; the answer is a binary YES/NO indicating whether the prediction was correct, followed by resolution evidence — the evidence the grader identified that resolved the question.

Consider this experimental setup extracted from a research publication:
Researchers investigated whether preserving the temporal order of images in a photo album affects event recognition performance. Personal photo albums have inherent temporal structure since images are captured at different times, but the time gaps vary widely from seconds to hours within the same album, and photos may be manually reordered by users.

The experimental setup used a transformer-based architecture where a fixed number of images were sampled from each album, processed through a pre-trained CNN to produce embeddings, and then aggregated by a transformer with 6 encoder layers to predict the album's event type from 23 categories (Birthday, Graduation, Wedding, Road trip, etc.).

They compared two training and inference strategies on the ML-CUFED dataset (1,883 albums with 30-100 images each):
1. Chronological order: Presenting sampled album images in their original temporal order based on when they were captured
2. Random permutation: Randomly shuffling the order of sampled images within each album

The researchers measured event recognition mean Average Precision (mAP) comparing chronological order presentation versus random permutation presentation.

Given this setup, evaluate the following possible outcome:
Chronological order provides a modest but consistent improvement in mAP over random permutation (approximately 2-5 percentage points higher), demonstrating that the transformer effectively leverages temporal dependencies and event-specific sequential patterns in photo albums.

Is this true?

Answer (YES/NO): NO